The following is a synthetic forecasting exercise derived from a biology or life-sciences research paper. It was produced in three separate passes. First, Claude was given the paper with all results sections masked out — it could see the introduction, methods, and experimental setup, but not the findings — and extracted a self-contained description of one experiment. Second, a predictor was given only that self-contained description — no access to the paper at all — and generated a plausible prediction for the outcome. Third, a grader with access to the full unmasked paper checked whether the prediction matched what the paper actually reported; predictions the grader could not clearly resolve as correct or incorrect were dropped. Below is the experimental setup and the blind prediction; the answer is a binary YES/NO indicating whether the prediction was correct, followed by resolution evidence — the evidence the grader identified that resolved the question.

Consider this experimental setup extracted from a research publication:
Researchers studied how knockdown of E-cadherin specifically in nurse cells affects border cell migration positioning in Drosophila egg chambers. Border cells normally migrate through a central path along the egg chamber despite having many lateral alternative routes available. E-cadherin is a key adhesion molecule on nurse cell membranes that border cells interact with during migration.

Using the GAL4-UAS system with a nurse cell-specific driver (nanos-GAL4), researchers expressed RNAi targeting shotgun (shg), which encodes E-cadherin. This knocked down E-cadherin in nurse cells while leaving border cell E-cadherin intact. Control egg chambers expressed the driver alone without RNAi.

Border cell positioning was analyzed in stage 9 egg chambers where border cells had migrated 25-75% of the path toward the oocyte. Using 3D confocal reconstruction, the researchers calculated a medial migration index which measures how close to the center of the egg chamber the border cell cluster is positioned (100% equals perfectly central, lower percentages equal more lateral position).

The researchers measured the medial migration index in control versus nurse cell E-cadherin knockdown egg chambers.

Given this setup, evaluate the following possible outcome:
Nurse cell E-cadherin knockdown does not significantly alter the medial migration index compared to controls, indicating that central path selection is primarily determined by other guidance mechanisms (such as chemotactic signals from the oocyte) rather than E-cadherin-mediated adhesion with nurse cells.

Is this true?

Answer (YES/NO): NO